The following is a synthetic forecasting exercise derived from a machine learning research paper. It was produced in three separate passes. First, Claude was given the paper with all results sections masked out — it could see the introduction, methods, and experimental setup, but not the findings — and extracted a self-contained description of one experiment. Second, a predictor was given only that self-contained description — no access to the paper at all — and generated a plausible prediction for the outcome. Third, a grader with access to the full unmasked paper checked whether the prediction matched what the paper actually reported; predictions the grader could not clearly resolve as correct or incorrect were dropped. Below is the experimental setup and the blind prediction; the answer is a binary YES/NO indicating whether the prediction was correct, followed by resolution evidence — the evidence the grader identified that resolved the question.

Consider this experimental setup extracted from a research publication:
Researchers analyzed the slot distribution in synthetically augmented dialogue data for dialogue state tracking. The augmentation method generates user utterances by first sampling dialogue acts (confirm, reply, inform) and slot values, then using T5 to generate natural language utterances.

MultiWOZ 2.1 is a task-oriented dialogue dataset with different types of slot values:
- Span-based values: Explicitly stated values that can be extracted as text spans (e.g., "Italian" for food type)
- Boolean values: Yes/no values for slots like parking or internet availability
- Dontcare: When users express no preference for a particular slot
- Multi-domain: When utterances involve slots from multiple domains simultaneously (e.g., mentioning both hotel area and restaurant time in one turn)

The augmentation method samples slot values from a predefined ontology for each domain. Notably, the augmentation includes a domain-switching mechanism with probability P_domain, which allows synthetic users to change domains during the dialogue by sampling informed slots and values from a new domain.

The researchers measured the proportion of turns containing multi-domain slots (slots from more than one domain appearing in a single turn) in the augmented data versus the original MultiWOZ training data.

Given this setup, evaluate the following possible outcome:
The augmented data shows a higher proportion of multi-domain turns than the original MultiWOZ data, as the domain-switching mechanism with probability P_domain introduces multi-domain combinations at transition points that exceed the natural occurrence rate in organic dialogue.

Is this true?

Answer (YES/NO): NO